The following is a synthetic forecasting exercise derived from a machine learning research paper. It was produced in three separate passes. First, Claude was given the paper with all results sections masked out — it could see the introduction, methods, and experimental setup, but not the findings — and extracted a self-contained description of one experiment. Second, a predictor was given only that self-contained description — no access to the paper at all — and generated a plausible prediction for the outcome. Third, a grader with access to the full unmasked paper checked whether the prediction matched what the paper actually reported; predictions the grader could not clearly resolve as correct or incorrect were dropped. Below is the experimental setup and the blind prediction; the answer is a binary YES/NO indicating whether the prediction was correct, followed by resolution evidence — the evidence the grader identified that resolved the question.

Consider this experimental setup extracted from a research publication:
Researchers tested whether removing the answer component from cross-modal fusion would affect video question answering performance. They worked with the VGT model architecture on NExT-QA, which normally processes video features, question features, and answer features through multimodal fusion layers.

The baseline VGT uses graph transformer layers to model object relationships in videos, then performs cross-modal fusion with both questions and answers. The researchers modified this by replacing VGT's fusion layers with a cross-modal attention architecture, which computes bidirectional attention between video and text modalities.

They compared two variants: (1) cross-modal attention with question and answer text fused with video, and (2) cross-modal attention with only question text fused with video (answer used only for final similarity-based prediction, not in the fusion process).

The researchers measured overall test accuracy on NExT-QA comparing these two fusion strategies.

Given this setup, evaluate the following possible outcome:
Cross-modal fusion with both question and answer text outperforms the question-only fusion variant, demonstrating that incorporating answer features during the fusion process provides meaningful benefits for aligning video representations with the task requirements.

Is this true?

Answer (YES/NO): NO